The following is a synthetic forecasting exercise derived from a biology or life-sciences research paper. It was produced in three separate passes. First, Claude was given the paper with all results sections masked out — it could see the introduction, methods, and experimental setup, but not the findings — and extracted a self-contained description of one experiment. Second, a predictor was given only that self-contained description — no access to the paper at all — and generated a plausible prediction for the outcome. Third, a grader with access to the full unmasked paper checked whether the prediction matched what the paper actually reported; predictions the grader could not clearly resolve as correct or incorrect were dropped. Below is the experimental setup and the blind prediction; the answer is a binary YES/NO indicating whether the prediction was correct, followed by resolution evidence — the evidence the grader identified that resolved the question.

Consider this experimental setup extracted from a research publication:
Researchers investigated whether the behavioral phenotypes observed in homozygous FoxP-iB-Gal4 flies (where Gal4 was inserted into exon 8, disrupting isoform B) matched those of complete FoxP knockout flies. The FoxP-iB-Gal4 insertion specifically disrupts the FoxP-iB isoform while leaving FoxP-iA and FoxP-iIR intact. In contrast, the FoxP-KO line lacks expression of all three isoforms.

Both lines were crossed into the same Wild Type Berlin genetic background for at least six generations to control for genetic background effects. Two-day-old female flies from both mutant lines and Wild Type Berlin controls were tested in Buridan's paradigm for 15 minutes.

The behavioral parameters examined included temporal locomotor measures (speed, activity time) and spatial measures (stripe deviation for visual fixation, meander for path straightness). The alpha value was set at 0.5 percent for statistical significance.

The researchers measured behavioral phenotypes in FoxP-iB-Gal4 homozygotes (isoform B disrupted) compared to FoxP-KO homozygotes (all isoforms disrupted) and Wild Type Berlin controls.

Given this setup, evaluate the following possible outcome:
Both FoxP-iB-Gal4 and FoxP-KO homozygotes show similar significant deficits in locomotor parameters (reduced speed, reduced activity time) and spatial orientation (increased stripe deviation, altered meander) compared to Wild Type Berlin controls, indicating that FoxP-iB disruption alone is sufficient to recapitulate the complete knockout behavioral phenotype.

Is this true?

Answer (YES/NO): YES